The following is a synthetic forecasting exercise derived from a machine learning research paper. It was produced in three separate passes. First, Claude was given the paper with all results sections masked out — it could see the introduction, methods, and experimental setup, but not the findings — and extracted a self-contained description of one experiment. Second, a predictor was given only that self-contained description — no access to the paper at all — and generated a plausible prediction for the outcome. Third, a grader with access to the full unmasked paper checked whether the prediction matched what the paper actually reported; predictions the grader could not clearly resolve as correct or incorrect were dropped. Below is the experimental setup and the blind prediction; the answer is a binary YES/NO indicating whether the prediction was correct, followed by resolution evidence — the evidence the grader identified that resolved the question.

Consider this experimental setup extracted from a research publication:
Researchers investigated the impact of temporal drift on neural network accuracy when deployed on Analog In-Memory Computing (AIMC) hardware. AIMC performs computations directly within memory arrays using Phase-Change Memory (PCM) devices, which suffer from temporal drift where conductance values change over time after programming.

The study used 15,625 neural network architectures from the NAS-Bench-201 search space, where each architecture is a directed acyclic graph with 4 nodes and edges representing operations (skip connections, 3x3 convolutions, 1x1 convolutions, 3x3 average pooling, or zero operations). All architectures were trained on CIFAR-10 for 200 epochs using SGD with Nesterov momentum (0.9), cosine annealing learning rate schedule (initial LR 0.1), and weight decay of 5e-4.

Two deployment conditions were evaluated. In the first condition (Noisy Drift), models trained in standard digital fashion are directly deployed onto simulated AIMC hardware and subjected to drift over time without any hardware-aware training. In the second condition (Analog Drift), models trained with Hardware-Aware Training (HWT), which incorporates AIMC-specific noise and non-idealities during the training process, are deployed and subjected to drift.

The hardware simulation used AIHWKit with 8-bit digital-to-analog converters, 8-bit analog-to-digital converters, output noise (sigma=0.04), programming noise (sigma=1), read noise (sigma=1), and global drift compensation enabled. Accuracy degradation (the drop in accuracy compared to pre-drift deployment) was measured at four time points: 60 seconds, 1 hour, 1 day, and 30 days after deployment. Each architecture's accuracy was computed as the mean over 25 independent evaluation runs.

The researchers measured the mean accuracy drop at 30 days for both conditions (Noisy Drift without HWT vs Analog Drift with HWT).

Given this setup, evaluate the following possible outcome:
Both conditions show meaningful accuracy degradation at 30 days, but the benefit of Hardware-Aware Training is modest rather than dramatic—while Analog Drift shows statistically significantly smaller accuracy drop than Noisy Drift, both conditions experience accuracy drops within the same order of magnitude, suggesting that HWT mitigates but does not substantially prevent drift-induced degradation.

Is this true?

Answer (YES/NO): NO